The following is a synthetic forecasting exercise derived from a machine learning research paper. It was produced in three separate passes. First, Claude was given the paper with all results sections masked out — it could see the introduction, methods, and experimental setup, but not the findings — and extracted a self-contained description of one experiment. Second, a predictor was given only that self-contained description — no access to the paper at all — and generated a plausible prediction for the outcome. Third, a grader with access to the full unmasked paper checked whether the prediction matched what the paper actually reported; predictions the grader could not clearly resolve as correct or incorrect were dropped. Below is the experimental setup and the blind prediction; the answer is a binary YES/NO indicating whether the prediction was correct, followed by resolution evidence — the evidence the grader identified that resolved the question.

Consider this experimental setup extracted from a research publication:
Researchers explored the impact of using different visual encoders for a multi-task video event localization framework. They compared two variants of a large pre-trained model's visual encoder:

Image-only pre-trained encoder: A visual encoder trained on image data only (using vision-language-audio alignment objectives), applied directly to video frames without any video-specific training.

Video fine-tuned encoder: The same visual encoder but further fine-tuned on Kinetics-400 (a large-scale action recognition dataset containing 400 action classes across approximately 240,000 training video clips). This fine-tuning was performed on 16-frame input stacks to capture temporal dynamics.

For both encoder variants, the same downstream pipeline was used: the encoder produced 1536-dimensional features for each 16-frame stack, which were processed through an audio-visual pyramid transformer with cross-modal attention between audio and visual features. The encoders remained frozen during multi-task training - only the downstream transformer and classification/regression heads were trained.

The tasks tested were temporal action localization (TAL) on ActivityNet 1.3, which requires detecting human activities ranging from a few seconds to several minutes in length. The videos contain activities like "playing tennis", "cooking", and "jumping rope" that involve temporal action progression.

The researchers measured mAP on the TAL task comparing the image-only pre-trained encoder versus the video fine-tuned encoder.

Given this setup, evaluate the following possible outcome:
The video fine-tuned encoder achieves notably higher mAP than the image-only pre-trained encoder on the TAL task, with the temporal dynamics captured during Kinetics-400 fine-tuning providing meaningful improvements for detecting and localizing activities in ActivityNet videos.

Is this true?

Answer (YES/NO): YES